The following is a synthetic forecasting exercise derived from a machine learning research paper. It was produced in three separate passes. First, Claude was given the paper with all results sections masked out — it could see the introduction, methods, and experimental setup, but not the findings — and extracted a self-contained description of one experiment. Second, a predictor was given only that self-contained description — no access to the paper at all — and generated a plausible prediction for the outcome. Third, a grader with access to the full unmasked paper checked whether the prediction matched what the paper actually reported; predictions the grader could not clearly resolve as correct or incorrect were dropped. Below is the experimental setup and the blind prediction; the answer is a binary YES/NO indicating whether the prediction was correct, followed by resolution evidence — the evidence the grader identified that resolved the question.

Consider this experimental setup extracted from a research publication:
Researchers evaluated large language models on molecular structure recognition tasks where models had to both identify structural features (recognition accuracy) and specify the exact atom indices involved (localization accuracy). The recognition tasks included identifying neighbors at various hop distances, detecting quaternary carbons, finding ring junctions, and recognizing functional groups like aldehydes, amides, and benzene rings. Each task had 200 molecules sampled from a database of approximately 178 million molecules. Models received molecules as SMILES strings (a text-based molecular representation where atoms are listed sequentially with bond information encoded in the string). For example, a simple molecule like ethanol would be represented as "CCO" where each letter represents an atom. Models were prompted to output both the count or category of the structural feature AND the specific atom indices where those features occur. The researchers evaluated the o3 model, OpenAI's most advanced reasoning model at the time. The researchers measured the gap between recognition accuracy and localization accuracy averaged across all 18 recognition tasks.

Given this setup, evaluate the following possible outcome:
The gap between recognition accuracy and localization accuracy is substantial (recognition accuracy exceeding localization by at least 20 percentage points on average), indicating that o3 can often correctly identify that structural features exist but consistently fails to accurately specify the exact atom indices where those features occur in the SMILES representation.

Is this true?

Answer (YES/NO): NO